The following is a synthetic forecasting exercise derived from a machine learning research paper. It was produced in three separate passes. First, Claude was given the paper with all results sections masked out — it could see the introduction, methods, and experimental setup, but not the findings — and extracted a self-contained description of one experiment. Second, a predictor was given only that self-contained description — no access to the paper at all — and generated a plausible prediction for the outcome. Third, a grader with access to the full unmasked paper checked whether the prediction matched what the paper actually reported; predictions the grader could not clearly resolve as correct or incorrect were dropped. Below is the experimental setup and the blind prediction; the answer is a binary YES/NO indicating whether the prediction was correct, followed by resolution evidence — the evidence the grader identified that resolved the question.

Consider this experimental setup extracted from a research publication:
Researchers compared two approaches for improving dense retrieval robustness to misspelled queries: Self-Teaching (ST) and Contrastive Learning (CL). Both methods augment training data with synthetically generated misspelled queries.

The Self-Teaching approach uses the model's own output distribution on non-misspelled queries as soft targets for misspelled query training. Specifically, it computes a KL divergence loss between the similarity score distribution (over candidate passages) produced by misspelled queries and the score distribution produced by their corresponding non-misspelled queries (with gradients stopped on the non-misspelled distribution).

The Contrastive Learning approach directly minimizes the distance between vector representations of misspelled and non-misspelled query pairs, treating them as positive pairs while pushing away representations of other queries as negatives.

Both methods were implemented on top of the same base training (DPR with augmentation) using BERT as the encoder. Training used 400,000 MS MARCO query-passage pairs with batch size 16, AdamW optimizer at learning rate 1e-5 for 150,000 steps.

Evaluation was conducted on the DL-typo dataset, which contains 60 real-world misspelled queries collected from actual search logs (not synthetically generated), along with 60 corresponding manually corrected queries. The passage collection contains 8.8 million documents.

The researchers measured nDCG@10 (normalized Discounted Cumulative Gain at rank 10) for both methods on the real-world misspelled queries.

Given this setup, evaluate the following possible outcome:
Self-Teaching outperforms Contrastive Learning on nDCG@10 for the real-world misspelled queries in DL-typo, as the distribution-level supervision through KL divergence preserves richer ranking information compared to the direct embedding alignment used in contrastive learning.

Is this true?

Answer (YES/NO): YES